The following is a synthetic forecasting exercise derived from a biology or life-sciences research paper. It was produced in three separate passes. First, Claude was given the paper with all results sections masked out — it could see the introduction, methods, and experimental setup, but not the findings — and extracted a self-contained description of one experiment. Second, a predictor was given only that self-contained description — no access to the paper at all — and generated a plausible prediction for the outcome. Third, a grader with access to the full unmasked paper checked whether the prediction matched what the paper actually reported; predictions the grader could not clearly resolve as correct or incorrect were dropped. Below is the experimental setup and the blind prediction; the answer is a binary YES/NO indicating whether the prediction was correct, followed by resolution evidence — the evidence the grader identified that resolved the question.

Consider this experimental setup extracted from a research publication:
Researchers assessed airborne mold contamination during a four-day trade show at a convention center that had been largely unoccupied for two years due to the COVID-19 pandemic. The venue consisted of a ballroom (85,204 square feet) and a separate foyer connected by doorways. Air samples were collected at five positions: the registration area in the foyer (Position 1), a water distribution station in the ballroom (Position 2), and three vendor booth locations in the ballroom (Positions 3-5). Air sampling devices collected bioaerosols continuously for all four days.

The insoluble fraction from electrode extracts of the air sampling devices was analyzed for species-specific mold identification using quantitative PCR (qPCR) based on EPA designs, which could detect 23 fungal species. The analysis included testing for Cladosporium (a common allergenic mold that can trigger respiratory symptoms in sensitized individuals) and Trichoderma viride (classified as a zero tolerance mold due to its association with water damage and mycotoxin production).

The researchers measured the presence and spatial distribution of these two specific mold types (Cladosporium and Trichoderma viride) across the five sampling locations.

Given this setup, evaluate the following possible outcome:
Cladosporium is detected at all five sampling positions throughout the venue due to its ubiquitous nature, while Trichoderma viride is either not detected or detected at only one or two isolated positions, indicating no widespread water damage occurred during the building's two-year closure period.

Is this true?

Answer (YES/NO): NO